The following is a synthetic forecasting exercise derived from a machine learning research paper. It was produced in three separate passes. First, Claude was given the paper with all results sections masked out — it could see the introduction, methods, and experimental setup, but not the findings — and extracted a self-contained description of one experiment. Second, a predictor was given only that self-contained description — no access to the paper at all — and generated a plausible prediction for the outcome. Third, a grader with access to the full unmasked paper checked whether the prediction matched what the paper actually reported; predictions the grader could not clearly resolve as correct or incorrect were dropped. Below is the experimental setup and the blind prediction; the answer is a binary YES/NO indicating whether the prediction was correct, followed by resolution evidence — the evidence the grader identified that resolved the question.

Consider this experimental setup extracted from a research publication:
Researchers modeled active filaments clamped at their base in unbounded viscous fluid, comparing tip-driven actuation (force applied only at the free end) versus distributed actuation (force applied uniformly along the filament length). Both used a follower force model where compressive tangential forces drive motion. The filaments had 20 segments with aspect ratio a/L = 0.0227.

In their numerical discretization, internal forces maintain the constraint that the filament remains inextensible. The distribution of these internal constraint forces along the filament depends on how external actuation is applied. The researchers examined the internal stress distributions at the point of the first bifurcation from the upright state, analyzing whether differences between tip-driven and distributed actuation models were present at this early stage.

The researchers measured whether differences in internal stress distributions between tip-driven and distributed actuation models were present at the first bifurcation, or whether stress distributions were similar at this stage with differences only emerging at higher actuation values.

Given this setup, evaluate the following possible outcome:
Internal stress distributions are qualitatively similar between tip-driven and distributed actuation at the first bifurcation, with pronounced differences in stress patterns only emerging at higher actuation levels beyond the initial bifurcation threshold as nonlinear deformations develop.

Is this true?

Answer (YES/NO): NO